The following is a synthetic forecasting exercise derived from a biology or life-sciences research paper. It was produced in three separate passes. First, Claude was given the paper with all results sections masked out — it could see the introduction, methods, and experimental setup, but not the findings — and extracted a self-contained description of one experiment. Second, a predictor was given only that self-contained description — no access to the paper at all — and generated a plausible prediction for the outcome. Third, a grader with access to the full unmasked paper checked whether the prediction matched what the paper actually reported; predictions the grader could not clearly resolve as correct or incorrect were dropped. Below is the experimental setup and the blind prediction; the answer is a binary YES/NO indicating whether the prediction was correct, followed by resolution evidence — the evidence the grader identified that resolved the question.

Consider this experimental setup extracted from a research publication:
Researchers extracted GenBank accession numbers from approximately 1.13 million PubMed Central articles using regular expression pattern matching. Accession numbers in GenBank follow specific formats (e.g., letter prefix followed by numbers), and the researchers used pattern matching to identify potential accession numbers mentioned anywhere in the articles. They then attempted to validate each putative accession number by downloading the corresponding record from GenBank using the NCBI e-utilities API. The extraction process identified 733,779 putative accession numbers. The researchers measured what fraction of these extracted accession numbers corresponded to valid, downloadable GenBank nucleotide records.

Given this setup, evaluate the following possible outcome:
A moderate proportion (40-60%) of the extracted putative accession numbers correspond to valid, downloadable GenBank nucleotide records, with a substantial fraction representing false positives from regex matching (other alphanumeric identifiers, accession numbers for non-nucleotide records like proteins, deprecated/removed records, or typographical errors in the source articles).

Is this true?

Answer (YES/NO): NO